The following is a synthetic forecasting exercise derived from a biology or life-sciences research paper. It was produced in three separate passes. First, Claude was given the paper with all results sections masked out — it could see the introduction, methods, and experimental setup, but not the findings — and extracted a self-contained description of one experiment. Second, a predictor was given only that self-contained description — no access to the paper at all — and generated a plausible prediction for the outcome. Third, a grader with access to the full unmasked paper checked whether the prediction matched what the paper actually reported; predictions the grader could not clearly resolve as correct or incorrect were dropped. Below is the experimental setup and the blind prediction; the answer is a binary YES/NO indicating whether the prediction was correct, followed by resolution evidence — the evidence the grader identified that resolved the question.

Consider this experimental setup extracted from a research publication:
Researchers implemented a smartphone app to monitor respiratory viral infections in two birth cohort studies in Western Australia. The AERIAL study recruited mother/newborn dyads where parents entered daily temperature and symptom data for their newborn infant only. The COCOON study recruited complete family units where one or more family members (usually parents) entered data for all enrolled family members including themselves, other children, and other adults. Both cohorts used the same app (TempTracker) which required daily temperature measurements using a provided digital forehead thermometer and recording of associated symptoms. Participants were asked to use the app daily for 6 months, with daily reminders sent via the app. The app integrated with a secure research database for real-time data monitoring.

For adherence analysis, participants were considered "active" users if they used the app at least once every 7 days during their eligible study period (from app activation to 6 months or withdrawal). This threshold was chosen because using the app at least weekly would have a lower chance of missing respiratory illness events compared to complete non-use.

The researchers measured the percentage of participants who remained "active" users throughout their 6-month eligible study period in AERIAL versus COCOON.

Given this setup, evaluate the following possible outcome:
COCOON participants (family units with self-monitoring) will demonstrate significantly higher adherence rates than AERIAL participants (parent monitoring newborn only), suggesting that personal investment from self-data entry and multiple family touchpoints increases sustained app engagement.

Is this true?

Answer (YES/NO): NO